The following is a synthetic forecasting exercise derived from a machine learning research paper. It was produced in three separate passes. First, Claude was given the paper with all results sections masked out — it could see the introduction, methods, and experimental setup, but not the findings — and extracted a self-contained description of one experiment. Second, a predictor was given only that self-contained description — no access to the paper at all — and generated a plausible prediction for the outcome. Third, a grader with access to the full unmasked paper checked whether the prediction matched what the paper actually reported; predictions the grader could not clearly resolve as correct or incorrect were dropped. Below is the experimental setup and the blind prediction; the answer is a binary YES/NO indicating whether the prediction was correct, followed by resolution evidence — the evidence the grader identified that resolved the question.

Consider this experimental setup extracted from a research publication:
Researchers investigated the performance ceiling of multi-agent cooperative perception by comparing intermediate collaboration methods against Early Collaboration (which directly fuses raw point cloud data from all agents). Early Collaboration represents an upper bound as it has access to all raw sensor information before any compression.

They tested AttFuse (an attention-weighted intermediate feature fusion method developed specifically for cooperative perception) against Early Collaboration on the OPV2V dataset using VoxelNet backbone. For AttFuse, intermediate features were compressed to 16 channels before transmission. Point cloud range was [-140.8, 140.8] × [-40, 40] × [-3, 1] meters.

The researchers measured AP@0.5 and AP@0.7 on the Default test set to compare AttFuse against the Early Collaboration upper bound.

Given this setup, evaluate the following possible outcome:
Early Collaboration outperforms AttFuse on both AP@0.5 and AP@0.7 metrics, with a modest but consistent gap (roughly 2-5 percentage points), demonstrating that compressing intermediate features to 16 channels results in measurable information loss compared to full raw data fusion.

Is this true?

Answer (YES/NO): NO